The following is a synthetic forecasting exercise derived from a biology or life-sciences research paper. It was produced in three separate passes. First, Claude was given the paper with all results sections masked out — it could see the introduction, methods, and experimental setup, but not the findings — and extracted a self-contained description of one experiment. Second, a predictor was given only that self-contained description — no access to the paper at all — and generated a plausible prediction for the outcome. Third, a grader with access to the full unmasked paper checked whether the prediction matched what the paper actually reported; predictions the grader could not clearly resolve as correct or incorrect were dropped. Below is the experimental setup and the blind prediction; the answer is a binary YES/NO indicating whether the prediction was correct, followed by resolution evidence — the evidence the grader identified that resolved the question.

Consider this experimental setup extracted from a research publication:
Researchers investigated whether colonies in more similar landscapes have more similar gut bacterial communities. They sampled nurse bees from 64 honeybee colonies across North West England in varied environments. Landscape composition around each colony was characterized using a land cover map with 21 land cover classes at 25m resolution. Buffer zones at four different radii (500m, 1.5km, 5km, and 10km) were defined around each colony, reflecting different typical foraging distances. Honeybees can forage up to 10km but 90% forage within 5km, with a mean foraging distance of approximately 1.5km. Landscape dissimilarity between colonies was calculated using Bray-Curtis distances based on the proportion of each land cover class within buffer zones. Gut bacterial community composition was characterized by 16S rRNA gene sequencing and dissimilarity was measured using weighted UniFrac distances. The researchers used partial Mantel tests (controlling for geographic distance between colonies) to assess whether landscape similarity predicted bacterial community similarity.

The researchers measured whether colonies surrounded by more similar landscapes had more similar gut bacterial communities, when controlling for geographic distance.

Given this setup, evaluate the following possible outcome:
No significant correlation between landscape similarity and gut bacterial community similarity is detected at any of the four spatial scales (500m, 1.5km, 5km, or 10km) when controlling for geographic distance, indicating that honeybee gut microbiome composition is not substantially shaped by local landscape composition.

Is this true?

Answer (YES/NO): NO